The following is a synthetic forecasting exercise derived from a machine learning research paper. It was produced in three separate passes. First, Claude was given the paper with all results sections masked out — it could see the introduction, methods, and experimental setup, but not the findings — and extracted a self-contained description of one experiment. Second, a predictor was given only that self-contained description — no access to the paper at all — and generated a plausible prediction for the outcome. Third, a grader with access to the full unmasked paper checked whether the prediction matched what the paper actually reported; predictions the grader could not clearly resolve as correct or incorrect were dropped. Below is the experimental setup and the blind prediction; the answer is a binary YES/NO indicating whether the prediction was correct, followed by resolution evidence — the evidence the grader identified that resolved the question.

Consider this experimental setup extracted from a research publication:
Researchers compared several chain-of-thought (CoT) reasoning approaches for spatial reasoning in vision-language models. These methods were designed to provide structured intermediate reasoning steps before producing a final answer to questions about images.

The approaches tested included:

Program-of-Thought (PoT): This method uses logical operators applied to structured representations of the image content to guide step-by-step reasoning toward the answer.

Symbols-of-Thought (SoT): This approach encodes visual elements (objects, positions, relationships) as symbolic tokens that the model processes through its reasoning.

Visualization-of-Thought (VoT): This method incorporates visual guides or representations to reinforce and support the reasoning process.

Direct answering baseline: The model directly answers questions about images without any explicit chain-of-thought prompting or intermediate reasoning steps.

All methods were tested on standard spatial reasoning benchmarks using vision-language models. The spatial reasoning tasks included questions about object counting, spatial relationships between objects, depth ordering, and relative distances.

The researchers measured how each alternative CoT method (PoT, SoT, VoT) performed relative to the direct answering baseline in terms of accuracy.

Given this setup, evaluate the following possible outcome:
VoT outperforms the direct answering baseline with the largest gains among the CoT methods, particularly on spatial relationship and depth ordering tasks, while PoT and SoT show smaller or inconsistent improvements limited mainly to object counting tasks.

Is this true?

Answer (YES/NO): NO